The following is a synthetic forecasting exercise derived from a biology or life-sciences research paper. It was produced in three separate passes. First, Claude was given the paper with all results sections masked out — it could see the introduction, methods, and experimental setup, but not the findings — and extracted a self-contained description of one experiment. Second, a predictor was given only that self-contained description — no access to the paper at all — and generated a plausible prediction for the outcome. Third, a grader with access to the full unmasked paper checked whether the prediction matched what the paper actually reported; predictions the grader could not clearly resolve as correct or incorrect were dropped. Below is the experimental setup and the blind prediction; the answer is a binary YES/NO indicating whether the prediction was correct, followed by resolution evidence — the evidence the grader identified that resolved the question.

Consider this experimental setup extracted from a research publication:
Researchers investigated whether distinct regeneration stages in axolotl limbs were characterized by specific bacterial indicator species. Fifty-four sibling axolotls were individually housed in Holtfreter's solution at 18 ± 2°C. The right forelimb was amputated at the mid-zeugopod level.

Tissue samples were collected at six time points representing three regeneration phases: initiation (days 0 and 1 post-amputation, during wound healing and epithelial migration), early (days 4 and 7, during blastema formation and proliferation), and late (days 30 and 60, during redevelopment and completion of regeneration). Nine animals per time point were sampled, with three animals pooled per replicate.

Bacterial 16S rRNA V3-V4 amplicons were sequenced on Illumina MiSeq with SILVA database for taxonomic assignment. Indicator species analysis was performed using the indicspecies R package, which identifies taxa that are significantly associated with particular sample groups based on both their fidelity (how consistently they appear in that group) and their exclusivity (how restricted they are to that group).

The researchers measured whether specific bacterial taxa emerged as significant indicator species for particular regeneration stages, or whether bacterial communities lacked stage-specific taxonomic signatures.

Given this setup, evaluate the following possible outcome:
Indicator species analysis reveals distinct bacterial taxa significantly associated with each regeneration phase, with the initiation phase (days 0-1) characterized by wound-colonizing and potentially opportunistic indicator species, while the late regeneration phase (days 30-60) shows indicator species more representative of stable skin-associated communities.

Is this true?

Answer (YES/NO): NO